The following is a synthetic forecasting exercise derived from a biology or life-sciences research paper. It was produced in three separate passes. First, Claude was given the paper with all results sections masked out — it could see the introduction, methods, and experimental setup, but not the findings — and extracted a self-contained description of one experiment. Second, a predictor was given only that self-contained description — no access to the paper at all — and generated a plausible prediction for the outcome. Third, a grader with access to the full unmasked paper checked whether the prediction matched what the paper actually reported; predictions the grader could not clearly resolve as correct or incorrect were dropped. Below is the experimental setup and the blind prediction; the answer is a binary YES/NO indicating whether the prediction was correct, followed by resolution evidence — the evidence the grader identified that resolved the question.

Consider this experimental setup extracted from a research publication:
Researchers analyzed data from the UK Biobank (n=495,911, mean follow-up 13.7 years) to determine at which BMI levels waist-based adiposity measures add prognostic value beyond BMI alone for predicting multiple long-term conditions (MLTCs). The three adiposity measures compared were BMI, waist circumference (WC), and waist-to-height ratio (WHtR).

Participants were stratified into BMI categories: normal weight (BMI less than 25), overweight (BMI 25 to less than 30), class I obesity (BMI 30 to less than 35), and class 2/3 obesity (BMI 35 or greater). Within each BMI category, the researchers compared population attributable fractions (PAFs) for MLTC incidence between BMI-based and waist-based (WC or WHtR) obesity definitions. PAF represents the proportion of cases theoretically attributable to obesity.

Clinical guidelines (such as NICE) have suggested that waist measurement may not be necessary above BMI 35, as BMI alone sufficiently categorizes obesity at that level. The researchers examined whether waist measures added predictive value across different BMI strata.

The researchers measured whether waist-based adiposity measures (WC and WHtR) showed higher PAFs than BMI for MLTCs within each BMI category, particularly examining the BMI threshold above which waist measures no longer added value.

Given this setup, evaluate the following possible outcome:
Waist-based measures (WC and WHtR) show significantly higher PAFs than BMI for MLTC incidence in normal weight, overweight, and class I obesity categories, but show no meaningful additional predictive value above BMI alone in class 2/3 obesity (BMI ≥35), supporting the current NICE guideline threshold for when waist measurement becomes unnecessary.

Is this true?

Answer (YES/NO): NO